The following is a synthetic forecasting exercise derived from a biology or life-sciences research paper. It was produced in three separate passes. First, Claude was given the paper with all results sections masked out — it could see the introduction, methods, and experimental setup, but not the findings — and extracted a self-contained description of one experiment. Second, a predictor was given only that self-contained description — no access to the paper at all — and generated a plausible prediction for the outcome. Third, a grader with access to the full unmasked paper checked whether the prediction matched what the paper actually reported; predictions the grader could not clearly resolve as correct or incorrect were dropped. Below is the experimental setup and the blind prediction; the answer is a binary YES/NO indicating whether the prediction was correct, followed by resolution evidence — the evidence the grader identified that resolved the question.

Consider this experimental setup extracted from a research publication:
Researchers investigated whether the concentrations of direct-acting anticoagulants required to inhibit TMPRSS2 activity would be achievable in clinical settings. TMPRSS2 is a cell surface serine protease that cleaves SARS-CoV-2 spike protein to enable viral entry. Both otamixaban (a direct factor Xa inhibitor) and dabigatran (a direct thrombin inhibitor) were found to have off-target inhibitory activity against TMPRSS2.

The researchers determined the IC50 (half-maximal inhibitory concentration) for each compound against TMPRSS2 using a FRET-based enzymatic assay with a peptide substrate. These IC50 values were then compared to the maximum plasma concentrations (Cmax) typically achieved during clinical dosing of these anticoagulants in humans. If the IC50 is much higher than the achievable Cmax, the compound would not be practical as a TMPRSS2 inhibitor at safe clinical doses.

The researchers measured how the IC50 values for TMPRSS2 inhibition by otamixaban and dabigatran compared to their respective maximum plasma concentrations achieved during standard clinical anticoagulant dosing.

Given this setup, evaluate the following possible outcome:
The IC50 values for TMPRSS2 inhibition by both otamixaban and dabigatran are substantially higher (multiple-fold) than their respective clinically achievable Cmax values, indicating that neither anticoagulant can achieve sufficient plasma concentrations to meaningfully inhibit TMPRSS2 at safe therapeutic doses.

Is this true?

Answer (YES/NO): YES